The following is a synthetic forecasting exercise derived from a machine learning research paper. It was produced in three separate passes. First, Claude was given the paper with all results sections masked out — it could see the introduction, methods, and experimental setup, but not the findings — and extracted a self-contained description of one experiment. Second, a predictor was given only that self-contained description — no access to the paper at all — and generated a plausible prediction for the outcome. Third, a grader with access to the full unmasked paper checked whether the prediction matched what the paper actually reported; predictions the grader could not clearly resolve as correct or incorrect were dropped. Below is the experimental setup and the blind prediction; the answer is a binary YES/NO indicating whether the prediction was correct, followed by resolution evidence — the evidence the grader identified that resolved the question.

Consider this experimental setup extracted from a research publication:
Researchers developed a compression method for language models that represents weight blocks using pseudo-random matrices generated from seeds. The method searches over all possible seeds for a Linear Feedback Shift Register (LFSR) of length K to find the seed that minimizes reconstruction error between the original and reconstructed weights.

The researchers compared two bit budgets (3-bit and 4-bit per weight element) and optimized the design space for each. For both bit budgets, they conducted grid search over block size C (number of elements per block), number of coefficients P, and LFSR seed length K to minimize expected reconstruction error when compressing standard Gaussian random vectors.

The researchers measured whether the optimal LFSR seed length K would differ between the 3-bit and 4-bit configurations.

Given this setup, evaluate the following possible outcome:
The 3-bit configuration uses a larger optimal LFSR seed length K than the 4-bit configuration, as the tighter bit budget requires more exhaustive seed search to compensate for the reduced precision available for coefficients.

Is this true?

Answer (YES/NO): NO